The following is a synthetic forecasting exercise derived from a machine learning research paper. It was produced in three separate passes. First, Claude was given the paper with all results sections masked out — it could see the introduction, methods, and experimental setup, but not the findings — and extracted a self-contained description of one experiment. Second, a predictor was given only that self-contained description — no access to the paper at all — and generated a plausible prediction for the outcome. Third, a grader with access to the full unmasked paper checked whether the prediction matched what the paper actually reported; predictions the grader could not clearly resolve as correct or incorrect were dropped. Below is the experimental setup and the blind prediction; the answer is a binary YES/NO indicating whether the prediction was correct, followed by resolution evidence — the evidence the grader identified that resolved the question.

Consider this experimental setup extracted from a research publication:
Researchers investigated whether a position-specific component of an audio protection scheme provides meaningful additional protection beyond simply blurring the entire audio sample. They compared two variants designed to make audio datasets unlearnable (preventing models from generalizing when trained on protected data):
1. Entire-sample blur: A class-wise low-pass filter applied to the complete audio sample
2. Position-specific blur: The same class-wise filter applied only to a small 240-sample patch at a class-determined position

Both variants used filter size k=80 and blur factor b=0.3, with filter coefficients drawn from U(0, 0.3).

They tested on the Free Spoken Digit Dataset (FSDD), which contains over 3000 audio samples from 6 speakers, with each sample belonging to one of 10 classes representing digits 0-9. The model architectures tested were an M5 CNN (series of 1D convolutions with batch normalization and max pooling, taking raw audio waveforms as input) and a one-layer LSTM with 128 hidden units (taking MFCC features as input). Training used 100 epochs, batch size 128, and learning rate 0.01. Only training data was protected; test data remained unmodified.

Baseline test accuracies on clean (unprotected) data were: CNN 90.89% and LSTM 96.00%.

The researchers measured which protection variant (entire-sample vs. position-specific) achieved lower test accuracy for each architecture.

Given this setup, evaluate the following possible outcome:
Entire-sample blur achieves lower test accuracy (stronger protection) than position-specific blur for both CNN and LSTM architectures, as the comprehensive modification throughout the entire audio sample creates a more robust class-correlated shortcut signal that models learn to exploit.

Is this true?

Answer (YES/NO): NO